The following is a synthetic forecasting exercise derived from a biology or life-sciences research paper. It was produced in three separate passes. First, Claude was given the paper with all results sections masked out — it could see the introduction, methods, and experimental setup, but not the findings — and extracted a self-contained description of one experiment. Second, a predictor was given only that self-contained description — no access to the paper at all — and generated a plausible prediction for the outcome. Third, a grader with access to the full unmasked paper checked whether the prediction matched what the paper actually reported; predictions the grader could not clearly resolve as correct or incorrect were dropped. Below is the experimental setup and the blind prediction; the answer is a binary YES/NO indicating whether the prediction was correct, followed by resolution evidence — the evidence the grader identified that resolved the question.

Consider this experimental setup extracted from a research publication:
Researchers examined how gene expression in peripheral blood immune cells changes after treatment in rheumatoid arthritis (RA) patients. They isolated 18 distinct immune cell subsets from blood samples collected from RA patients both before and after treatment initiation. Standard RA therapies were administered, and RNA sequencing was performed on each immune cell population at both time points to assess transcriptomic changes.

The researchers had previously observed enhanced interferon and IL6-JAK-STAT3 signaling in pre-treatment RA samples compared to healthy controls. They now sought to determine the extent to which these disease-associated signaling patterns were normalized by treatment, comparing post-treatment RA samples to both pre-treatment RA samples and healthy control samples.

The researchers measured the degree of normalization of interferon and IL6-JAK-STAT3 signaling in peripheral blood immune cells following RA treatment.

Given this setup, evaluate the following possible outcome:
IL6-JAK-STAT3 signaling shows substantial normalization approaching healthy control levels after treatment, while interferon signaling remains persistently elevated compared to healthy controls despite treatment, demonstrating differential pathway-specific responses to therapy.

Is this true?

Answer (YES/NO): NO